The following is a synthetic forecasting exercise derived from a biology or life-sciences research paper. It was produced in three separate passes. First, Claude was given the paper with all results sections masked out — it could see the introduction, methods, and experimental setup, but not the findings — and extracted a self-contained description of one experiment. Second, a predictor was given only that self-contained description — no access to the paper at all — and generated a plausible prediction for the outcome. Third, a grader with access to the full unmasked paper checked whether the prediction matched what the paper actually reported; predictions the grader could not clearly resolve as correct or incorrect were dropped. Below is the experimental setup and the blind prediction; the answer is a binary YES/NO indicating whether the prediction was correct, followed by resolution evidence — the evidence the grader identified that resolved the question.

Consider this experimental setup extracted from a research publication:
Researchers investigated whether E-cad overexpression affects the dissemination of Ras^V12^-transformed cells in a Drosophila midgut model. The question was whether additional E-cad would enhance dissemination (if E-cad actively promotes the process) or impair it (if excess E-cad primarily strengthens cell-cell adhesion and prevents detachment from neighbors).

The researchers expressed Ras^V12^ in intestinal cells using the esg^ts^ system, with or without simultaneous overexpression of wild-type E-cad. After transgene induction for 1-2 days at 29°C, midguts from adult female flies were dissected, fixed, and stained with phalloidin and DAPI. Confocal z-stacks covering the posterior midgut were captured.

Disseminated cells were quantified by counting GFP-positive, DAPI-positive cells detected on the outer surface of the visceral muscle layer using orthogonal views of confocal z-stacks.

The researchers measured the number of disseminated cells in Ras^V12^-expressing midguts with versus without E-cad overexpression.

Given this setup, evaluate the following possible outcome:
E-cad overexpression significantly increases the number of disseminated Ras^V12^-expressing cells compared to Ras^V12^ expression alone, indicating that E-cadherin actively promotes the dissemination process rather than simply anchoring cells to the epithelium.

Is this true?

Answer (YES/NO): NO